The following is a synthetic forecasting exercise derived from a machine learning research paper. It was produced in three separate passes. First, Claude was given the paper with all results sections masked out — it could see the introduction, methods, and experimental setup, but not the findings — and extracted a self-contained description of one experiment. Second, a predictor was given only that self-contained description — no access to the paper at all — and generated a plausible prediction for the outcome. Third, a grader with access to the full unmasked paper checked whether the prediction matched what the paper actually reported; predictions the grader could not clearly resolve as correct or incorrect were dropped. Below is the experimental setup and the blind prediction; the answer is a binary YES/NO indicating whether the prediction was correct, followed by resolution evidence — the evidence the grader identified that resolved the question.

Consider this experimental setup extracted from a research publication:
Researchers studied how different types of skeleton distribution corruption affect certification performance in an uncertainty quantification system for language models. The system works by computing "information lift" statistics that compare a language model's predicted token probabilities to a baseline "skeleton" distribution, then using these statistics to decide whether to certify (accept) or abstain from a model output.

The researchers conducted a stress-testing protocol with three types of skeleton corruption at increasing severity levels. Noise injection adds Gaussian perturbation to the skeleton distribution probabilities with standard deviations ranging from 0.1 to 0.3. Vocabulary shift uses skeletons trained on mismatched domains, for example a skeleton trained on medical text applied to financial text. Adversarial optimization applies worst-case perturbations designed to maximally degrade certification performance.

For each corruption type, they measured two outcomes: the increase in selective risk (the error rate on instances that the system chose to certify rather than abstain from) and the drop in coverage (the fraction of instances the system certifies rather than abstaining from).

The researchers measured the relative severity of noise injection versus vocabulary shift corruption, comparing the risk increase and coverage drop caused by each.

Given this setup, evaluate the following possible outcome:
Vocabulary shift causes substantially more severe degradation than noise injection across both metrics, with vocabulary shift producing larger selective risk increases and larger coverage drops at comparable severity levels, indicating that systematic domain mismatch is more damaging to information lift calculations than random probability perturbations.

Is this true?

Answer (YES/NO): YES